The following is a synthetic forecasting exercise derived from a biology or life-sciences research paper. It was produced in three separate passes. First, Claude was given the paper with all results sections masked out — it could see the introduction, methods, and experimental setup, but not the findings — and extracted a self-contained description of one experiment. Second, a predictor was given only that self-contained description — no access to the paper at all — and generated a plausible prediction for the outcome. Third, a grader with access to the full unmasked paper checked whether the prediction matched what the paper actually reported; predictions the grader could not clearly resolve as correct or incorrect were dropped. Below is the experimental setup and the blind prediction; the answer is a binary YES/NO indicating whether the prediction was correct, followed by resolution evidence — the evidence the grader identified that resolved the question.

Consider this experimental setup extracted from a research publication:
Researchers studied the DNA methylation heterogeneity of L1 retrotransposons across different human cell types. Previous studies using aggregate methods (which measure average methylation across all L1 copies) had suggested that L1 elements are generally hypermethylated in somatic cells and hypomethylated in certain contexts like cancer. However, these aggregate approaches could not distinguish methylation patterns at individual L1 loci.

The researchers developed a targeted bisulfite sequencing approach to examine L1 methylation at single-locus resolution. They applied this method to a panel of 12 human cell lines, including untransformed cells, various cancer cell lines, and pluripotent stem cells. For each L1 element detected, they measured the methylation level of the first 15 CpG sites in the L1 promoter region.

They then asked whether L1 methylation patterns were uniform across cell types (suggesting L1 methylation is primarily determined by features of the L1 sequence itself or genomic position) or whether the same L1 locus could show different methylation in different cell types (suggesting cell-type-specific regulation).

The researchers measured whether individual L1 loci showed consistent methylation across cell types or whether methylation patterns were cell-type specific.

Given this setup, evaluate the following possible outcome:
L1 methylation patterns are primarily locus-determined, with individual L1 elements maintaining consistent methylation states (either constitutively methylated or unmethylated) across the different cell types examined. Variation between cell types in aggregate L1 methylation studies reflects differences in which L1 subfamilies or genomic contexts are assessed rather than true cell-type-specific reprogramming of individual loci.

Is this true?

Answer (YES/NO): NO